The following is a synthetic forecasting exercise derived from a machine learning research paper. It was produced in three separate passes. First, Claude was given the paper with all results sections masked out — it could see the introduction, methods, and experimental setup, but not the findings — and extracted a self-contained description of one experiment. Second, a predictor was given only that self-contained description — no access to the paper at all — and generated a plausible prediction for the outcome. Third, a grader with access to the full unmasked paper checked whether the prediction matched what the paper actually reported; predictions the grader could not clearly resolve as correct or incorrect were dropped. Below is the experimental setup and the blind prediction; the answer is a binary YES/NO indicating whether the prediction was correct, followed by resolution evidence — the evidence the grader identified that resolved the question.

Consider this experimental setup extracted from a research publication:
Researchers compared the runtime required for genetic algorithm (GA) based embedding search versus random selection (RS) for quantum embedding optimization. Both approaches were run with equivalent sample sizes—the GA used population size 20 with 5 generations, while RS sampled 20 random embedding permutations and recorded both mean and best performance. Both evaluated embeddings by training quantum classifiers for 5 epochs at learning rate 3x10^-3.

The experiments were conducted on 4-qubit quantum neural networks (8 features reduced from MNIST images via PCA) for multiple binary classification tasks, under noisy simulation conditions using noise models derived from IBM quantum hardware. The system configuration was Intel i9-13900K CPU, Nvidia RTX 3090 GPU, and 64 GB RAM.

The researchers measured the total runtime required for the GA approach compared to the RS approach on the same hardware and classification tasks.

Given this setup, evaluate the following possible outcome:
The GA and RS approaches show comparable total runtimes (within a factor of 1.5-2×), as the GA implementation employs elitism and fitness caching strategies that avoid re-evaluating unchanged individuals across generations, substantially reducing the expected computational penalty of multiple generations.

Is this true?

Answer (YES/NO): YES